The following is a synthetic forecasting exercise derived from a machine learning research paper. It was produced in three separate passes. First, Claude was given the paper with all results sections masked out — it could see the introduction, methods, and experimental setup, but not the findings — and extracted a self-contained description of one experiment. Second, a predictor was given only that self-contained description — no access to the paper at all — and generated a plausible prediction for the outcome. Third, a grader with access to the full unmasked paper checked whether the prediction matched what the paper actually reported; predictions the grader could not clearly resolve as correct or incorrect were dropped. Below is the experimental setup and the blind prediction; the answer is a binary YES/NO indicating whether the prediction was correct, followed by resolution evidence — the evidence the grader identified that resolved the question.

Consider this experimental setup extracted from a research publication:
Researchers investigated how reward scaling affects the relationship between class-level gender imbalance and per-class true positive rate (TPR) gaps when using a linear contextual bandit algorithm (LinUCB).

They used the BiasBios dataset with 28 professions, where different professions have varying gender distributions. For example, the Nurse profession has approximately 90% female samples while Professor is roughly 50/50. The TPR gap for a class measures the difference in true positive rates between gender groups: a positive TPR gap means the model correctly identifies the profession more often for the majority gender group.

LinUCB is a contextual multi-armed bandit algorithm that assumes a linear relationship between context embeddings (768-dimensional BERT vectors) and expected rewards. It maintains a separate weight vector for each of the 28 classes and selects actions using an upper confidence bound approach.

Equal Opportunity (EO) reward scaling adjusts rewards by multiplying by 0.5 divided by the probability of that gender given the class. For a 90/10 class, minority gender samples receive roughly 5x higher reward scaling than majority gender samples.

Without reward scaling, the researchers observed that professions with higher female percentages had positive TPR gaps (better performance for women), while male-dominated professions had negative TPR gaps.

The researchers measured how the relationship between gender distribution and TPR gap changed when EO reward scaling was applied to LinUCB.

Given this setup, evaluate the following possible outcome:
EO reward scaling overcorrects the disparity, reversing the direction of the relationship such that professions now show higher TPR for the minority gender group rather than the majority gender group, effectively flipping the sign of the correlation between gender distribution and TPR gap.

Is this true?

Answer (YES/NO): YES